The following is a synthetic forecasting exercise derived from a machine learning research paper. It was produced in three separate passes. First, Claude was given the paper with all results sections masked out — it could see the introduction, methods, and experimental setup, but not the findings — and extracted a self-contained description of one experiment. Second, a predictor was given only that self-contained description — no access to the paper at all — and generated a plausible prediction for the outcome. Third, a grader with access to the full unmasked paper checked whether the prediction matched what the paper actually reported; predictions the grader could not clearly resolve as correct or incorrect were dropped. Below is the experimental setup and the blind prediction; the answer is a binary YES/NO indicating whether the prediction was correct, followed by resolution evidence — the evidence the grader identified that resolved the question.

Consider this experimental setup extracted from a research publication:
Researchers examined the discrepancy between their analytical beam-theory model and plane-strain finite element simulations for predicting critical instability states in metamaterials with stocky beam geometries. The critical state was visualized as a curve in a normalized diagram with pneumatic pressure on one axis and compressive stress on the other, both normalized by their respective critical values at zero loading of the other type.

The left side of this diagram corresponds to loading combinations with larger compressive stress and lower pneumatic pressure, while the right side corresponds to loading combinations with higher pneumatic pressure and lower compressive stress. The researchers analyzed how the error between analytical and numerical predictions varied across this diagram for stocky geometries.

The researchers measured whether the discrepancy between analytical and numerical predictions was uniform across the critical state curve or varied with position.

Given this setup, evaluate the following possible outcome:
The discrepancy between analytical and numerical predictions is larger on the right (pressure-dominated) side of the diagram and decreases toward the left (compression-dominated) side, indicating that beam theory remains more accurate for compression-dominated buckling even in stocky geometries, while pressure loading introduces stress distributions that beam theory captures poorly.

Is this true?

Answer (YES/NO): NO